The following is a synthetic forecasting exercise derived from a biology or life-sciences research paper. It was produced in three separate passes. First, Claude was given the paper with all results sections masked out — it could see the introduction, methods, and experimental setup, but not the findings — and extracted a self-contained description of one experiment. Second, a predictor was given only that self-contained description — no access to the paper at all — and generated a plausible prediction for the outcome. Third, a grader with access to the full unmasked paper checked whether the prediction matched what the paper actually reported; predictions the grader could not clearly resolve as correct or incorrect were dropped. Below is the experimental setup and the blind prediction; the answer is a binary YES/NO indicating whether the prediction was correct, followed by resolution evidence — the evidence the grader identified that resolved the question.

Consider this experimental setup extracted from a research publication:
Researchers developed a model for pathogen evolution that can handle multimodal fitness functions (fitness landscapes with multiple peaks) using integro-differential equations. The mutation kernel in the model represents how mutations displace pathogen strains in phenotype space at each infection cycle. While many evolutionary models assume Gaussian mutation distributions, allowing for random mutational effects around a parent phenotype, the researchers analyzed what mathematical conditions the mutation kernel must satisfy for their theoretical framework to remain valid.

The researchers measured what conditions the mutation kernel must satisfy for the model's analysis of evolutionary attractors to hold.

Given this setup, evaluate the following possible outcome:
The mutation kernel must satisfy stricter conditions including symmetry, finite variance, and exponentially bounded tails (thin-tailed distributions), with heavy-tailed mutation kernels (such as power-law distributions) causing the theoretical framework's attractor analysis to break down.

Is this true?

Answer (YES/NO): NO